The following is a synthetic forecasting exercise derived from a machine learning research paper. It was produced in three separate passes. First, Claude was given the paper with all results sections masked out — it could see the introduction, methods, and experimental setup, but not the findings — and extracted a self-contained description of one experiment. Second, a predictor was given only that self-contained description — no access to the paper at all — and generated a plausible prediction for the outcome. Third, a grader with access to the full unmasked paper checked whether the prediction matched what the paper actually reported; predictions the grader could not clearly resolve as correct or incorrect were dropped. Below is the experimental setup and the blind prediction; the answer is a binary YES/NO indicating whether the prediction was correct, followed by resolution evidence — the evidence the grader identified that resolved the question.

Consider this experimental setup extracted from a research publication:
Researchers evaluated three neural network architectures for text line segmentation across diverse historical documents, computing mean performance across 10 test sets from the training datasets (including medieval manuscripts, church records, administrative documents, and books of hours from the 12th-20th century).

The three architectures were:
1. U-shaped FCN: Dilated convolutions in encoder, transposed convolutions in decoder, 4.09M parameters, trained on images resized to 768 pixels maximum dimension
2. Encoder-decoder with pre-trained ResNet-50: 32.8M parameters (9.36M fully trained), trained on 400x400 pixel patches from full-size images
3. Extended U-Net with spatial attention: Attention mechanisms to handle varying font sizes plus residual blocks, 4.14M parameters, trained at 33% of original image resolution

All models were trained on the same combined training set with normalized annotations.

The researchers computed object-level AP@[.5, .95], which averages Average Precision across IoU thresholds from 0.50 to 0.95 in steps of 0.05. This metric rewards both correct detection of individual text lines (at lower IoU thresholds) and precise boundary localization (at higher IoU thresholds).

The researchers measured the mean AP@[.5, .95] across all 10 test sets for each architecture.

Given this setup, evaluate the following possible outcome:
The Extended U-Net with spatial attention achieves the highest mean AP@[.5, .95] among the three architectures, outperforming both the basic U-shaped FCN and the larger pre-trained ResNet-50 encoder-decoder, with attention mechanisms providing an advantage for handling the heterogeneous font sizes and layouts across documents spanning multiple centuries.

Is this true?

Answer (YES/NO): NO